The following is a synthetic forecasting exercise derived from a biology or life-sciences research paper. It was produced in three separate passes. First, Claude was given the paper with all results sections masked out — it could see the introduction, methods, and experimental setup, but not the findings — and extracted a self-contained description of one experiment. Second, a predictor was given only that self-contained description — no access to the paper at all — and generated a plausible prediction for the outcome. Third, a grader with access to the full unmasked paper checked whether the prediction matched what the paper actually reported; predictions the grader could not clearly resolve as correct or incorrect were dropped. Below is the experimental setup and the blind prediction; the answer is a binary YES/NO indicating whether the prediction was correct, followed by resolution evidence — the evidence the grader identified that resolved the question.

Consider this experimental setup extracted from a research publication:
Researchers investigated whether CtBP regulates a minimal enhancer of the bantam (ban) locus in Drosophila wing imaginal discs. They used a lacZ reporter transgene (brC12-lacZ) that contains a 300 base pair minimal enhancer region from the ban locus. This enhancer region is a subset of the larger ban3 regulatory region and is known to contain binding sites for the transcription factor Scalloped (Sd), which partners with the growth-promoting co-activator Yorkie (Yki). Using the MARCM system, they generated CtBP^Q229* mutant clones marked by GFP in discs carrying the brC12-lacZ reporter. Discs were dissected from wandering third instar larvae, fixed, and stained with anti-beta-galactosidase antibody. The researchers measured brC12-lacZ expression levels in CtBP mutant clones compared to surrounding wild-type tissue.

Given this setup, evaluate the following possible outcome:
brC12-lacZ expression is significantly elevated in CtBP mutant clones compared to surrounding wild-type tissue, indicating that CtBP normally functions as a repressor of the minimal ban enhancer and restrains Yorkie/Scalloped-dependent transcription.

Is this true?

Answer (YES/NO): YES